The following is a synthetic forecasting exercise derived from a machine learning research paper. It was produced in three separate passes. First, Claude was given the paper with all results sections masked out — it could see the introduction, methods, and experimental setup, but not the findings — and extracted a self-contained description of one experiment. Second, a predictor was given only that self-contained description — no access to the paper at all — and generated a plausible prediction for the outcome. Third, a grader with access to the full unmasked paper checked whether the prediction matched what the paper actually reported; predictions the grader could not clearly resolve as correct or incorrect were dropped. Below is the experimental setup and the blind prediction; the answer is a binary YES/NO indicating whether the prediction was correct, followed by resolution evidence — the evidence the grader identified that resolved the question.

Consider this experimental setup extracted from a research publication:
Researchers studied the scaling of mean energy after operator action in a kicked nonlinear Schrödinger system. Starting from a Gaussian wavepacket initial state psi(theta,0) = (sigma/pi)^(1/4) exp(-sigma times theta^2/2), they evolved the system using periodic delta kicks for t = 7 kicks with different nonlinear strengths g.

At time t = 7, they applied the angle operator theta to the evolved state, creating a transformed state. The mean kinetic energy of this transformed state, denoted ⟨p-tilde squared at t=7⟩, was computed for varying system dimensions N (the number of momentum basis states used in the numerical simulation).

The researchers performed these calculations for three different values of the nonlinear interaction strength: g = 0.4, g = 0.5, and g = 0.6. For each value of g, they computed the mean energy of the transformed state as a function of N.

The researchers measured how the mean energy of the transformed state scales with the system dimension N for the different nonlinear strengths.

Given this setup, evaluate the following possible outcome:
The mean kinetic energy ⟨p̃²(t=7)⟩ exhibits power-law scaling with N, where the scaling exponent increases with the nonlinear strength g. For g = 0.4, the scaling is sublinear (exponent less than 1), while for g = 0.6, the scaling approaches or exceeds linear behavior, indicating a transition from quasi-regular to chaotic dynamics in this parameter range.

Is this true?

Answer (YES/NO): NO